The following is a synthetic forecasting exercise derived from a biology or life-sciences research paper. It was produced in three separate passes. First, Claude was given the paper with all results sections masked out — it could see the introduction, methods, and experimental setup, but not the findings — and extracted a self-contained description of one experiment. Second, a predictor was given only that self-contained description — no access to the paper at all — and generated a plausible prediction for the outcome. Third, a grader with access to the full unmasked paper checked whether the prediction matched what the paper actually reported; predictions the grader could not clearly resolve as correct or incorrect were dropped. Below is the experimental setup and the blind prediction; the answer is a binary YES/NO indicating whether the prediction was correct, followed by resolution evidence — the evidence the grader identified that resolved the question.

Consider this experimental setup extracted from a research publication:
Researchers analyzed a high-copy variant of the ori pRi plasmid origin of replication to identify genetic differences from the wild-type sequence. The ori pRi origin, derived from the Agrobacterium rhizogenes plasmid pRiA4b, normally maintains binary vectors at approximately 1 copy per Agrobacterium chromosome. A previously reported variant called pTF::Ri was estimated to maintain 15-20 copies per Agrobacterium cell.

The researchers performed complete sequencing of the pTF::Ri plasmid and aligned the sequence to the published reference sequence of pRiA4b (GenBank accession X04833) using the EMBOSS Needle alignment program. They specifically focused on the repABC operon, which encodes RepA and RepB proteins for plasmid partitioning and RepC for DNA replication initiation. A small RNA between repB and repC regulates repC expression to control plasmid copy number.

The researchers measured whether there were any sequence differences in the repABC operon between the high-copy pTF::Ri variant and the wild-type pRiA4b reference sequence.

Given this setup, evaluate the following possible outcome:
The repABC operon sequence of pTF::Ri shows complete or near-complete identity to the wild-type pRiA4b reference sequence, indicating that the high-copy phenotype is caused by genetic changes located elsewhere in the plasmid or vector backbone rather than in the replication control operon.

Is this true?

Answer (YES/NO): NO